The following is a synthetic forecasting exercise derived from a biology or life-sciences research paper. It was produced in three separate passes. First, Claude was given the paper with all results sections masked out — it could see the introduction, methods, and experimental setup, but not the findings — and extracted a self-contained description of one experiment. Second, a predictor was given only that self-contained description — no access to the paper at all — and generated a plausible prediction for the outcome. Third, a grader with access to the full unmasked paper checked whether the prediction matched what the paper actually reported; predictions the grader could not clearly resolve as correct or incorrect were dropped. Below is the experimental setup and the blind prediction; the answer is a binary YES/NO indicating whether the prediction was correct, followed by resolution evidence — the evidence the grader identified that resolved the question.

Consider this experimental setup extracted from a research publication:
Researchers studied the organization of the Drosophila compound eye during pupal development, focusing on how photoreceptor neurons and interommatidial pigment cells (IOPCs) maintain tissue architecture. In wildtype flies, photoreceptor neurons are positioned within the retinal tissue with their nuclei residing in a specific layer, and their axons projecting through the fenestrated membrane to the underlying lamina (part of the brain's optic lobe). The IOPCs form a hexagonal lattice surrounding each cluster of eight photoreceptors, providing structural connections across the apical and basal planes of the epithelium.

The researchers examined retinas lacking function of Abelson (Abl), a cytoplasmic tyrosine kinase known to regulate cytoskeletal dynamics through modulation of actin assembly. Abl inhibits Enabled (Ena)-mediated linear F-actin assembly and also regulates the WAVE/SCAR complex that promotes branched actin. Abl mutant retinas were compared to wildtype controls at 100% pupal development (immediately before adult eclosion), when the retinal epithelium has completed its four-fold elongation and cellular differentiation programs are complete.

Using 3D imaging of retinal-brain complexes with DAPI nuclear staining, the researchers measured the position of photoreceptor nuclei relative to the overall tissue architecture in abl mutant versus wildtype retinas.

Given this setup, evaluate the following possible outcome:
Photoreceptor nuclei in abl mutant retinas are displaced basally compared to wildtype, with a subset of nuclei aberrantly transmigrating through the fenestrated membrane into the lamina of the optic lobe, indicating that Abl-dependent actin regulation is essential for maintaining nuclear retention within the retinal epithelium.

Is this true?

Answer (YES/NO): NO